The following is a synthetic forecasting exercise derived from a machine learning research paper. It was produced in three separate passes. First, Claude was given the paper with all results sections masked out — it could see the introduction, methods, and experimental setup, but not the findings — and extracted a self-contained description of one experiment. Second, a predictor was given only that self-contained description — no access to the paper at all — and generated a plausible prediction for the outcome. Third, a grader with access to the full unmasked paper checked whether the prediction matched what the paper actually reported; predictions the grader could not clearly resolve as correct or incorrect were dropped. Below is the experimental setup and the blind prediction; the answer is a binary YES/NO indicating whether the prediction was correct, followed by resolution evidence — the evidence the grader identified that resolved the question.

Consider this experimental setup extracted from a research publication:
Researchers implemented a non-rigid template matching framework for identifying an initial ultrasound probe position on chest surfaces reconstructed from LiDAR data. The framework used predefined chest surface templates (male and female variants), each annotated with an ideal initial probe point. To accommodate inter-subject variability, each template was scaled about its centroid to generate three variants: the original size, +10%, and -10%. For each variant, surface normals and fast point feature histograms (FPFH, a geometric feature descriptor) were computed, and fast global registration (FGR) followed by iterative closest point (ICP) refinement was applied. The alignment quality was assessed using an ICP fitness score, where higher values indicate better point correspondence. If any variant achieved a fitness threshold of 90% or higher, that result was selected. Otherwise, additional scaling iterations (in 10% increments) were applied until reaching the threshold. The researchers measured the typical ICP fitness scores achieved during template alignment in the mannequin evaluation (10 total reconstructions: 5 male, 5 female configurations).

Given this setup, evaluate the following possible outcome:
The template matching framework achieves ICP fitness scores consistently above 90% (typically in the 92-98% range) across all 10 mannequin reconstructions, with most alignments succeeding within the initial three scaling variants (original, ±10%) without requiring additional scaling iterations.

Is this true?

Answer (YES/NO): YES